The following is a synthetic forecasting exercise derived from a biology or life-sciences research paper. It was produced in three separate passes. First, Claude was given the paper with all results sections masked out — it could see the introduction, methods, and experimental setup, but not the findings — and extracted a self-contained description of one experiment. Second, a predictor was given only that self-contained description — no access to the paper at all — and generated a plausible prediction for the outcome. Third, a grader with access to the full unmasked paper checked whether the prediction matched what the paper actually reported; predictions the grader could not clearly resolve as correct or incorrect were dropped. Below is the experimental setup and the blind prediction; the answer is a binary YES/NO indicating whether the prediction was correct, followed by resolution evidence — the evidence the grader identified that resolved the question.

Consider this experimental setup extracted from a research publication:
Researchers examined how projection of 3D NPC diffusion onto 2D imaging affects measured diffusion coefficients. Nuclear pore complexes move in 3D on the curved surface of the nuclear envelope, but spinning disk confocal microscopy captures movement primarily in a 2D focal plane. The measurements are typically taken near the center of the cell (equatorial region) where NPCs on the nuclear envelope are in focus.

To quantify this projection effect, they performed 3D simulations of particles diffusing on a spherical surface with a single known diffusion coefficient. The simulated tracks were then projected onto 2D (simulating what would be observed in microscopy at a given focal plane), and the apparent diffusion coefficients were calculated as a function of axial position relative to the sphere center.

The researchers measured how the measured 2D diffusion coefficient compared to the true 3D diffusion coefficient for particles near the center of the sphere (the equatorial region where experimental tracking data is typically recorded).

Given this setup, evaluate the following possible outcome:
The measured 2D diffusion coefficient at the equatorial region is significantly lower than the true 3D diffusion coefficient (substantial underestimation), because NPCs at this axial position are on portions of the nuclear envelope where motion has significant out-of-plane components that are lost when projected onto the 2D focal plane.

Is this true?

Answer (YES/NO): YES